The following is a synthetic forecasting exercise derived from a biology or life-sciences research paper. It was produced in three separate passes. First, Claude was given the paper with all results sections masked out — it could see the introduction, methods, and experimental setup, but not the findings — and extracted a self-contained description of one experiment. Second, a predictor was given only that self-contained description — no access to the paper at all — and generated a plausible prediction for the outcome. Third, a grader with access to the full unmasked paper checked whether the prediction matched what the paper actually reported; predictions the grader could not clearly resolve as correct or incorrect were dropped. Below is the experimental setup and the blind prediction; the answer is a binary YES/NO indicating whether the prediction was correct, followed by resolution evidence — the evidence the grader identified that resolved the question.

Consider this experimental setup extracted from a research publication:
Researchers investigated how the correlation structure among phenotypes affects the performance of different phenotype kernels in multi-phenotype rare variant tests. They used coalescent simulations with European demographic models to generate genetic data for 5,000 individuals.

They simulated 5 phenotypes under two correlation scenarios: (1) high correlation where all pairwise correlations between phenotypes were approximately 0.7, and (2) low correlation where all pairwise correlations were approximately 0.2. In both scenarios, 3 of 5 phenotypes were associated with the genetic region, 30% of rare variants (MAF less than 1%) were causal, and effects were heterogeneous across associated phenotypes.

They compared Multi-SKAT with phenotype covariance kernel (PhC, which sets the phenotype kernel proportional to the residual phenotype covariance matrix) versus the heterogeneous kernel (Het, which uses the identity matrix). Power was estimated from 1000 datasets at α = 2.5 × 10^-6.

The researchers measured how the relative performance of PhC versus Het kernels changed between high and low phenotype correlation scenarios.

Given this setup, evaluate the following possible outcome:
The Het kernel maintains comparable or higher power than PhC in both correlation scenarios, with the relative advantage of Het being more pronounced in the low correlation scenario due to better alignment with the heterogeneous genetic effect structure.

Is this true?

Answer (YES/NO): NO